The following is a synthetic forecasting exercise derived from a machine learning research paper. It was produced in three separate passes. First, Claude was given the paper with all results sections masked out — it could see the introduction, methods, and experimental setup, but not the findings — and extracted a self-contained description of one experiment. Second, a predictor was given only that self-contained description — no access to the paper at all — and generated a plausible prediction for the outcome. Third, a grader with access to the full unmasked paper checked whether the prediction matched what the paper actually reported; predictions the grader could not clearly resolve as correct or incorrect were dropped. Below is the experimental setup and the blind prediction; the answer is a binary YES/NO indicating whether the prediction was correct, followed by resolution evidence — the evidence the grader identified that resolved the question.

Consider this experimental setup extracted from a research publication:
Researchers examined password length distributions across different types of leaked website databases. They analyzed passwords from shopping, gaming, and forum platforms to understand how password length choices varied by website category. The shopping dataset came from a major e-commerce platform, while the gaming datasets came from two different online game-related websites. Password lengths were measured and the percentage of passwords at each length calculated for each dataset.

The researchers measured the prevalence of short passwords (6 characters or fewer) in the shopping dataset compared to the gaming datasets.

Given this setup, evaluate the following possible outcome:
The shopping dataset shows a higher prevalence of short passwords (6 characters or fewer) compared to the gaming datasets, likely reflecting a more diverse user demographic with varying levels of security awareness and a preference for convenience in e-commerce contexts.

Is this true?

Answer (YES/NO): NO